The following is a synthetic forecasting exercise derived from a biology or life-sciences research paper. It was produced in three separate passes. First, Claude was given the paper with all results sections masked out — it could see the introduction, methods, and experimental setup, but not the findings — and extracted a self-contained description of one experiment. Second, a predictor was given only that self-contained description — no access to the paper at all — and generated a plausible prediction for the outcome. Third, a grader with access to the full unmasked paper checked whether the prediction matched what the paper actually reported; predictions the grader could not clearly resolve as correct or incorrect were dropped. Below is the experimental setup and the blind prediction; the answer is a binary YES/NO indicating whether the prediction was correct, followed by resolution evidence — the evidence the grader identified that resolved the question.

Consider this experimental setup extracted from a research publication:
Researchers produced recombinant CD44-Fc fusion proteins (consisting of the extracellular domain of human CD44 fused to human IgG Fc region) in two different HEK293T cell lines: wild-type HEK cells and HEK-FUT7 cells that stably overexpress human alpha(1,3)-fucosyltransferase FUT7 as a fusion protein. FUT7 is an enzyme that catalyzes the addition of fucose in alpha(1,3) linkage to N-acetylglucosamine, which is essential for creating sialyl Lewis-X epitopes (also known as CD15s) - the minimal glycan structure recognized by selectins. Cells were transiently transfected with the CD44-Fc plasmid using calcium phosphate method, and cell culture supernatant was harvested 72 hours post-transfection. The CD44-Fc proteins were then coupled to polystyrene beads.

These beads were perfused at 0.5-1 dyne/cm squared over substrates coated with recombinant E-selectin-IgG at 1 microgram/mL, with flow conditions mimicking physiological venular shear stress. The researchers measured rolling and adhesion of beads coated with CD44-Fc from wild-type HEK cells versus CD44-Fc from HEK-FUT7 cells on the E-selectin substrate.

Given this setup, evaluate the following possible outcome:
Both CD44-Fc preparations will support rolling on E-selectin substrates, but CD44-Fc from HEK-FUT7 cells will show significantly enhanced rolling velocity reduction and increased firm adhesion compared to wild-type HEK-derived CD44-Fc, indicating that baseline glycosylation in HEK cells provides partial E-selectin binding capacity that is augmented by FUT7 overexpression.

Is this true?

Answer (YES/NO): NO